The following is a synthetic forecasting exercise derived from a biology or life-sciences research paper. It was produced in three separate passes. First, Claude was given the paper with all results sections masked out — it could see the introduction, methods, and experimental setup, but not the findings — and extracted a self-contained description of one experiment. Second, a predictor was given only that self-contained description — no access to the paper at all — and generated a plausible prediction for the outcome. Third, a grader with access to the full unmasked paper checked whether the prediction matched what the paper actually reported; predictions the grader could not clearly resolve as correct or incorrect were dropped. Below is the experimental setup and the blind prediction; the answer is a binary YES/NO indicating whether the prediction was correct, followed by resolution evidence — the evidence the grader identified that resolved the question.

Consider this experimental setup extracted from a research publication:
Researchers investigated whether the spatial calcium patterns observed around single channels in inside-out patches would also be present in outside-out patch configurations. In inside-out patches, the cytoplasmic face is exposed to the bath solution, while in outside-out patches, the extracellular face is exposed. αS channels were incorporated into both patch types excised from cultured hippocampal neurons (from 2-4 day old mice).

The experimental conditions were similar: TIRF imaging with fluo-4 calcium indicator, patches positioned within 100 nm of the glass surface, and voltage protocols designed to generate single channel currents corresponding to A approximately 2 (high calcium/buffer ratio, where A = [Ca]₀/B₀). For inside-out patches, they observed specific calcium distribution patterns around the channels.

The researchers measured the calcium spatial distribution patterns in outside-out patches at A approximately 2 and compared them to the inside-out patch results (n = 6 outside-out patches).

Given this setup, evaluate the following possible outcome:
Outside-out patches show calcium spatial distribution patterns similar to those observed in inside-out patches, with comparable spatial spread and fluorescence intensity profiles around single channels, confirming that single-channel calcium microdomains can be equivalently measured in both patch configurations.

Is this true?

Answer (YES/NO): YES